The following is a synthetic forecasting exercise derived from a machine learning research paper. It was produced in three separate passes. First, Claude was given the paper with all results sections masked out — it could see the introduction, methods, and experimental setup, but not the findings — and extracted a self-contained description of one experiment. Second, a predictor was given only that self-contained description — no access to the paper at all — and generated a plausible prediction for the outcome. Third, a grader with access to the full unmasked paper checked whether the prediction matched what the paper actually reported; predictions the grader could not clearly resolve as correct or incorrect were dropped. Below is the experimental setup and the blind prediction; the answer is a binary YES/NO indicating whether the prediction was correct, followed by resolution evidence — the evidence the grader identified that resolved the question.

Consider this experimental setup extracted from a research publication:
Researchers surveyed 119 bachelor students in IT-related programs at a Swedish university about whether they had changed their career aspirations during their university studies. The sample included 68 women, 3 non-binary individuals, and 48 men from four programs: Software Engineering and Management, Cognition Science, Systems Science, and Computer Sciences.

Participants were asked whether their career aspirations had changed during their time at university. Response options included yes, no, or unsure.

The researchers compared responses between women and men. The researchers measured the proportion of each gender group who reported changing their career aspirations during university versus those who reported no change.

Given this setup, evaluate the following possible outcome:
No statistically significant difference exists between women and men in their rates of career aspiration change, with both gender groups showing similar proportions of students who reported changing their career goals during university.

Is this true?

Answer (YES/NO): NO